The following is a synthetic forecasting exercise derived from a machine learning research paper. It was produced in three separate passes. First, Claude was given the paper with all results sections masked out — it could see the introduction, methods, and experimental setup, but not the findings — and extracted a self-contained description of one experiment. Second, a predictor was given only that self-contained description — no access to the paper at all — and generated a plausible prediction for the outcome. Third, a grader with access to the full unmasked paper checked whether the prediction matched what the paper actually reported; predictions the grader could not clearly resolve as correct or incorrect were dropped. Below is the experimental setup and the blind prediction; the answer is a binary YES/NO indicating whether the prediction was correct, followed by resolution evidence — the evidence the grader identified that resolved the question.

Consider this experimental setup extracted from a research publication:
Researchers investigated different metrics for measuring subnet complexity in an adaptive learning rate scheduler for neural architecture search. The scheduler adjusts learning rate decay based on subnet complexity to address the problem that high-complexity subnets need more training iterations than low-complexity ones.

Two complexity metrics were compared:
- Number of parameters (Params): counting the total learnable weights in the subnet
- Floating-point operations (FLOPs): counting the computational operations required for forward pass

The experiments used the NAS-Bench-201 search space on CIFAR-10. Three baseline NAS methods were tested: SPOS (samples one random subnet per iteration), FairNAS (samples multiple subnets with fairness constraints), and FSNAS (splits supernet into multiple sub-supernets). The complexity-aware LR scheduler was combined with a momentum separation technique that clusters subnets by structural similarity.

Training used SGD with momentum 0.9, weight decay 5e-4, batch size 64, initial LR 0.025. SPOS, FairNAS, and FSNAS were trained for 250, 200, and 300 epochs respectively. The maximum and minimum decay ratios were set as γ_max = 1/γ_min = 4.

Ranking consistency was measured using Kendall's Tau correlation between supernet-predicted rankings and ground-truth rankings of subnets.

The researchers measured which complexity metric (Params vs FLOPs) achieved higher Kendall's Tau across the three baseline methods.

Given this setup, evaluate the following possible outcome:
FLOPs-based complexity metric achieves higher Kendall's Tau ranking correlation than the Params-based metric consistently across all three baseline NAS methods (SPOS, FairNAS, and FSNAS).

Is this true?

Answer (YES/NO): NO